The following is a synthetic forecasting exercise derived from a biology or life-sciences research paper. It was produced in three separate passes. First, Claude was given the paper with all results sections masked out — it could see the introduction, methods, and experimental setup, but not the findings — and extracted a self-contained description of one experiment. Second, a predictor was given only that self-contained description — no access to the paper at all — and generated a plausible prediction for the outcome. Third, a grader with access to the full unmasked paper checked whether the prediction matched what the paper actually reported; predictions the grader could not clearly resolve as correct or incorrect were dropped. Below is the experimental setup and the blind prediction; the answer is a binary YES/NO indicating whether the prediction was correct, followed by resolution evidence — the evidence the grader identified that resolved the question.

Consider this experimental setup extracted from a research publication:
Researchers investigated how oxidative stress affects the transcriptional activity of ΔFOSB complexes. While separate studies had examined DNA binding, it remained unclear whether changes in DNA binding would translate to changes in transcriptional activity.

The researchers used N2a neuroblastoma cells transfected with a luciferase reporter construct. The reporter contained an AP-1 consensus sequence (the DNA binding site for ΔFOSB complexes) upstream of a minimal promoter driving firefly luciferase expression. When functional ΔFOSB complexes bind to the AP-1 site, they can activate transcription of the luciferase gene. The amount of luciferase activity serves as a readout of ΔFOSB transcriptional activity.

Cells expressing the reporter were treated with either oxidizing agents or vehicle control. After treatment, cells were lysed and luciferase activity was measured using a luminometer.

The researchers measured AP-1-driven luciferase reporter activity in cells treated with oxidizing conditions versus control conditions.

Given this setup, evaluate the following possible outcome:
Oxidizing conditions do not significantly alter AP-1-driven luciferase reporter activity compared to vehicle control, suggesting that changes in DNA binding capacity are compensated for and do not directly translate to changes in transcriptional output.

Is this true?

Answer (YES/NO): NO